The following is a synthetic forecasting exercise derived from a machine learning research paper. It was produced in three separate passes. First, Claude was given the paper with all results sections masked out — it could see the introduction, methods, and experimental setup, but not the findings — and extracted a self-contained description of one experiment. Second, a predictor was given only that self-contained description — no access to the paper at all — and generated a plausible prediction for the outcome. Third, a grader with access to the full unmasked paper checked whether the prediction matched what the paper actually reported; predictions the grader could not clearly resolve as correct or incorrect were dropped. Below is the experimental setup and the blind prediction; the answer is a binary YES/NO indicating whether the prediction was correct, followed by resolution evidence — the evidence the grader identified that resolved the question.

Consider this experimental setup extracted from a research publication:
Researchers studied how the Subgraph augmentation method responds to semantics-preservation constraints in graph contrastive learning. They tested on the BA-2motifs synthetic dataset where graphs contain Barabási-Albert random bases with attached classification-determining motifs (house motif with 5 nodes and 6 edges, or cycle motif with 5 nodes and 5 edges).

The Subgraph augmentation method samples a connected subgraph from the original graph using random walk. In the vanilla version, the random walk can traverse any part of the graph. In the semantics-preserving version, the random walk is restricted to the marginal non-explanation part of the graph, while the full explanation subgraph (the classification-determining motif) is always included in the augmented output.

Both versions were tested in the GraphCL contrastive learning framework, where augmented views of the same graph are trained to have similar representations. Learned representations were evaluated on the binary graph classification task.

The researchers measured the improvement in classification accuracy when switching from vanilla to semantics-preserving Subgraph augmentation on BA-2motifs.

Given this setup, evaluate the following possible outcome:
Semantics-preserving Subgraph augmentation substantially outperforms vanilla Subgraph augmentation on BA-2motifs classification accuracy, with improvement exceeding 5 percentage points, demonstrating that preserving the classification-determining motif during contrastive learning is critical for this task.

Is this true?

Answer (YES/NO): NO